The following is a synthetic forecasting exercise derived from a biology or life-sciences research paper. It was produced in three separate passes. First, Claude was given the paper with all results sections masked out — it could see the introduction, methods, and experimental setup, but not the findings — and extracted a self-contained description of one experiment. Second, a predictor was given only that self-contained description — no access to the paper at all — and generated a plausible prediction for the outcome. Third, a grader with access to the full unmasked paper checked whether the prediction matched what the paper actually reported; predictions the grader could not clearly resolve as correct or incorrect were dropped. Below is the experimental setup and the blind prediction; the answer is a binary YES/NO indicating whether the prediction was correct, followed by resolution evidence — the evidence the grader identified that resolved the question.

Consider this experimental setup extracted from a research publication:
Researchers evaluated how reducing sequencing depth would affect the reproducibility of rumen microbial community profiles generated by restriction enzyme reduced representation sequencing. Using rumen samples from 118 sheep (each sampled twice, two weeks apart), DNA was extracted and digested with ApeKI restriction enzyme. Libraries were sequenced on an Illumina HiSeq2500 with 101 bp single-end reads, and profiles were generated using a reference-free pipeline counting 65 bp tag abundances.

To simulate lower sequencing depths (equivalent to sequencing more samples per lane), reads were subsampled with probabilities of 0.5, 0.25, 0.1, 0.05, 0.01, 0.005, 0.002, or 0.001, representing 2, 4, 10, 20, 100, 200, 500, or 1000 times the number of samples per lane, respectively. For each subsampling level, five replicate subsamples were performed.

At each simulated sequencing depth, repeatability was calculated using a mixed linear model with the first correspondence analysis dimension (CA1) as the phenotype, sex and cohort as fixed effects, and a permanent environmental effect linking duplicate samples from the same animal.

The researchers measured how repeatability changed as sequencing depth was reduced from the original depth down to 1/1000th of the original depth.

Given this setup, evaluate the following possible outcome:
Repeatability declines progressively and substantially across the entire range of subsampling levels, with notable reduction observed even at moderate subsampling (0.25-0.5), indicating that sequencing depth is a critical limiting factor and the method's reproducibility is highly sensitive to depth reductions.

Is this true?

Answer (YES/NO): NO